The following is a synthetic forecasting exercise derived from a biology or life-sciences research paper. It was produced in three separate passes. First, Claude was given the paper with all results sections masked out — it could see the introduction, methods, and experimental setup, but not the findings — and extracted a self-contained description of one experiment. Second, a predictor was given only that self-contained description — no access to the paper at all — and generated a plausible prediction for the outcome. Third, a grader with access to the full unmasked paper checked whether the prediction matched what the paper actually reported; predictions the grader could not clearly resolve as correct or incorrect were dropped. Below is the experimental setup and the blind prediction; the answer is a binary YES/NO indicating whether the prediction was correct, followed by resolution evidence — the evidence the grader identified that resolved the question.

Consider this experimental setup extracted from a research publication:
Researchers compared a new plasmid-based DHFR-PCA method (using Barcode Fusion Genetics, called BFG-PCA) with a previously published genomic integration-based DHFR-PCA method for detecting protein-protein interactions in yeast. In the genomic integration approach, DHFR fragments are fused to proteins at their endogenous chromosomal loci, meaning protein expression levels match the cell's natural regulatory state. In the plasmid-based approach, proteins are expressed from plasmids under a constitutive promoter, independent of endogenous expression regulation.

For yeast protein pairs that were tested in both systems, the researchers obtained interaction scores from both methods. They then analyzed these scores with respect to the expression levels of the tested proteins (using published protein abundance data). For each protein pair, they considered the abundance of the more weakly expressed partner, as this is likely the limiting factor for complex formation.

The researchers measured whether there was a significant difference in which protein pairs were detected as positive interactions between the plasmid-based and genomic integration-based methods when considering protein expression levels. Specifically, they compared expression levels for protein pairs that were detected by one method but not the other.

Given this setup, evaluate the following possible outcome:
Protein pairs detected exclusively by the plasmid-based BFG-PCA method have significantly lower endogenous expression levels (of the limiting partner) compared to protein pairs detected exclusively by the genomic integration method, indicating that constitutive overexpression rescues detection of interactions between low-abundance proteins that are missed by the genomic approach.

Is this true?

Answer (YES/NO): NO